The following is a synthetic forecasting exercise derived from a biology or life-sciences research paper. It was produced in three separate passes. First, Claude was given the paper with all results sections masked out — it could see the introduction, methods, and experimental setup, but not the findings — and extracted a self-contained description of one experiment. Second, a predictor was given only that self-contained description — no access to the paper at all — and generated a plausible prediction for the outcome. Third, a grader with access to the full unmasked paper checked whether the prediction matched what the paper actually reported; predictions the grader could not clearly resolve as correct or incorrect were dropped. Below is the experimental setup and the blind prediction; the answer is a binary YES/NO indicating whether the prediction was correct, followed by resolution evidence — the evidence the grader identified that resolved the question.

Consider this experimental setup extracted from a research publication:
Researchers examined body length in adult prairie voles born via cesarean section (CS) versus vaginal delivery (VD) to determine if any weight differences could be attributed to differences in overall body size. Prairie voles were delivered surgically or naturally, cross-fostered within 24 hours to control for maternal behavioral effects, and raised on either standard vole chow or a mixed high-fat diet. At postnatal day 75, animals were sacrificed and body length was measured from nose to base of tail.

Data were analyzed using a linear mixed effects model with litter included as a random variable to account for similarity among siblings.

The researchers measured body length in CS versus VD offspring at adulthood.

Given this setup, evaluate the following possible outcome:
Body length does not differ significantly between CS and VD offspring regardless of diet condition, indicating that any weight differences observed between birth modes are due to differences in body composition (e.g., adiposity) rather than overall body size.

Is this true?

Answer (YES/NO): NO